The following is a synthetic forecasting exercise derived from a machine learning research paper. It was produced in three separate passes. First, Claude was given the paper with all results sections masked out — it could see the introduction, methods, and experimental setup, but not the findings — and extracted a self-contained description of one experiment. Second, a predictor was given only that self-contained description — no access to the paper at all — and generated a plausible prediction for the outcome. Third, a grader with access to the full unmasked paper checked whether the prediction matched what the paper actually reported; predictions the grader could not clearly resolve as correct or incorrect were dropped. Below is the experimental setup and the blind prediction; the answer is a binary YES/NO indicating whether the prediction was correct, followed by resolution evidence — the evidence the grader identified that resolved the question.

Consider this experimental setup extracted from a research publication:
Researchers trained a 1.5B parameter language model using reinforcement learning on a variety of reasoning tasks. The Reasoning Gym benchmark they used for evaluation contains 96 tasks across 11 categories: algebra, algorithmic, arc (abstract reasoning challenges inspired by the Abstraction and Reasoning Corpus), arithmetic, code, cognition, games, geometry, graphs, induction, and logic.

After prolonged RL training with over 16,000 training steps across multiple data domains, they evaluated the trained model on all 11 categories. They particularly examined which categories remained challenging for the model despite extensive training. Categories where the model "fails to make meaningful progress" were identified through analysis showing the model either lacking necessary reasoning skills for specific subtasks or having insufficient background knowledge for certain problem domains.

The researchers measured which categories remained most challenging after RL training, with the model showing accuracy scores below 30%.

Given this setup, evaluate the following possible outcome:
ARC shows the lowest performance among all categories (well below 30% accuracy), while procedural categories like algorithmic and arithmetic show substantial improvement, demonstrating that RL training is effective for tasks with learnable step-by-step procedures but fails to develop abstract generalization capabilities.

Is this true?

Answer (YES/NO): YES